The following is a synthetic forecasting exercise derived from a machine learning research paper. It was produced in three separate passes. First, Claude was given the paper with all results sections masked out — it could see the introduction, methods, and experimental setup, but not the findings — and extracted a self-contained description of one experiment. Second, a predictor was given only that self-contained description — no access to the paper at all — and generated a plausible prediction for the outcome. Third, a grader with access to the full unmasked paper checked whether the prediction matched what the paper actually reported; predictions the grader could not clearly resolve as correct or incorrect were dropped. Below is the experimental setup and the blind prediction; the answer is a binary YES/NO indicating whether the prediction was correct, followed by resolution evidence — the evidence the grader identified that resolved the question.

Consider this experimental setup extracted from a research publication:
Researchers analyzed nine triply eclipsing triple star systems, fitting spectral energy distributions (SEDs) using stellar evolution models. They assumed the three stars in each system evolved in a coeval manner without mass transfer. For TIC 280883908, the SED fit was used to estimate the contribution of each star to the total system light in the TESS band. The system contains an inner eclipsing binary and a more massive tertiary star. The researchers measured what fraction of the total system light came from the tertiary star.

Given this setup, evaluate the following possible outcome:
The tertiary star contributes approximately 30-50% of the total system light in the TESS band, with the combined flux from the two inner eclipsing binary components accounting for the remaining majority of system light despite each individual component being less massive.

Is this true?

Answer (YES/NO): NO